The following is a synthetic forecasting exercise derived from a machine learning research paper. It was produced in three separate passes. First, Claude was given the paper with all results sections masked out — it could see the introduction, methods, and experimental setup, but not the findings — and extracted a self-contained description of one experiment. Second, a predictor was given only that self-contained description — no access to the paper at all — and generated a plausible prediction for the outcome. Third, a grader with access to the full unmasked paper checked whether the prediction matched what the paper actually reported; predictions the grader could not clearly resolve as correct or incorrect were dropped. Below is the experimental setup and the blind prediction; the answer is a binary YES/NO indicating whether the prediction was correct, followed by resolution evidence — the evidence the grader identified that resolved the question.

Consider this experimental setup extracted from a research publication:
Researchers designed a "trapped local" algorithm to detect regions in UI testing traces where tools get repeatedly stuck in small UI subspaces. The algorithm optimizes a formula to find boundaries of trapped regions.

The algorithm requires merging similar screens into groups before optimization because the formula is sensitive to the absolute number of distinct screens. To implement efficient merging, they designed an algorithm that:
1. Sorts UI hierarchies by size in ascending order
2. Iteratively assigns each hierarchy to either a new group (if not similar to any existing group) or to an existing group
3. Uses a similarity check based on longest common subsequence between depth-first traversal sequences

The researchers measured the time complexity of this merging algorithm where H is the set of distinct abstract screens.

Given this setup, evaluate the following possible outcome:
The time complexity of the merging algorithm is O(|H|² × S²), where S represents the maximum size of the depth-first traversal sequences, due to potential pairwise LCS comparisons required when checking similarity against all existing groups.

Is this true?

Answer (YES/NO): NO